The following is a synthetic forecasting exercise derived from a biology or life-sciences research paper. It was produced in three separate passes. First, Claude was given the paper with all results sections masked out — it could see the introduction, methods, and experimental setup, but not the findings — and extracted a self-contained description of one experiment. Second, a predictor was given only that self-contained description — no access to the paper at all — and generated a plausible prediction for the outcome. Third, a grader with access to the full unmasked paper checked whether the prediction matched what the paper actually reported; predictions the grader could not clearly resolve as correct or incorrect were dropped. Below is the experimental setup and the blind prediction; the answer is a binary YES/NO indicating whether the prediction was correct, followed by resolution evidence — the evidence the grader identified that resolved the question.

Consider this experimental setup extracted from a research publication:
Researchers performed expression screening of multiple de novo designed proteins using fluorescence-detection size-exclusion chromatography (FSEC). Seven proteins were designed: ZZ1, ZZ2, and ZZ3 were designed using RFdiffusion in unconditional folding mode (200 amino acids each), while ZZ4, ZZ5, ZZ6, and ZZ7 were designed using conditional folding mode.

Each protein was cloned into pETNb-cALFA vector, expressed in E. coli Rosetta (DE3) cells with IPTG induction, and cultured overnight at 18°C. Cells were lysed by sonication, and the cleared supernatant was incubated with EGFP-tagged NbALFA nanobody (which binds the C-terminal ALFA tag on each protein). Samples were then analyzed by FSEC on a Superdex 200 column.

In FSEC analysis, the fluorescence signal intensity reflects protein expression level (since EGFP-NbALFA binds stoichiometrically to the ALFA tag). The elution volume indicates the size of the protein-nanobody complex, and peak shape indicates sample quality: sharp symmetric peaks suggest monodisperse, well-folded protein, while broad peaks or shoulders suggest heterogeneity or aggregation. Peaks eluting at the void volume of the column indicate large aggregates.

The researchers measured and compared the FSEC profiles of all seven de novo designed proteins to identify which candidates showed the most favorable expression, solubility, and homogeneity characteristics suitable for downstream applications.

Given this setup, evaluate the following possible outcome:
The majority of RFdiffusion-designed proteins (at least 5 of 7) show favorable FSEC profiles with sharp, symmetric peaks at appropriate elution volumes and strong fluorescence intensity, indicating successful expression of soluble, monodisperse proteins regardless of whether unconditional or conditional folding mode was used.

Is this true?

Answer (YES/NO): YES